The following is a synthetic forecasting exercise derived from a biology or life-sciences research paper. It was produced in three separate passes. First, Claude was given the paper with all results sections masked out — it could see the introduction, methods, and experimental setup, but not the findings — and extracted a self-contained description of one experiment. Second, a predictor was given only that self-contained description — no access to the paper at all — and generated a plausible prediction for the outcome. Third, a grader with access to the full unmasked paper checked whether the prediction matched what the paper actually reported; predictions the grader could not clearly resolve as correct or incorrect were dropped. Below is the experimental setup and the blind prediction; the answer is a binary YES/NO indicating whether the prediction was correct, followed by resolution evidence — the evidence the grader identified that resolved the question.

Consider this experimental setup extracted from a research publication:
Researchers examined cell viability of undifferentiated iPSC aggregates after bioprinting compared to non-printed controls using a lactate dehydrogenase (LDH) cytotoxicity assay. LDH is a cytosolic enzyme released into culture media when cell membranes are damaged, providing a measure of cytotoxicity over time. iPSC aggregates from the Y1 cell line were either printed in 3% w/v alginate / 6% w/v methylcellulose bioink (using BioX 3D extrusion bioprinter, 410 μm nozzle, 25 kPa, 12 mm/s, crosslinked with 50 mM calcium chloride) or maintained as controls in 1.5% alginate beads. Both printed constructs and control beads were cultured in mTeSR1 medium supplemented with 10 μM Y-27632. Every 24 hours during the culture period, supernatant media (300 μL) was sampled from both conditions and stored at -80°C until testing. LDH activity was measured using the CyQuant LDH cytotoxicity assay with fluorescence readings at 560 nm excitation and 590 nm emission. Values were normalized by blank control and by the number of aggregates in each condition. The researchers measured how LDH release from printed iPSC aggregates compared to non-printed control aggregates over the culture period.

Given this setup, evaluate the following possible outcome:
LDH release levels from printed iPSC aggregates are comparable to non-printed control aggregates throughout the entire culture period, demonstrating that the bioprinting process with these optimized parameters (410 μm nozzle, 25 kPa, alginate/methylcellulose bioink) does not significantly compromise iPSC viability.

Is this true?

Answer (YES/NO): YES